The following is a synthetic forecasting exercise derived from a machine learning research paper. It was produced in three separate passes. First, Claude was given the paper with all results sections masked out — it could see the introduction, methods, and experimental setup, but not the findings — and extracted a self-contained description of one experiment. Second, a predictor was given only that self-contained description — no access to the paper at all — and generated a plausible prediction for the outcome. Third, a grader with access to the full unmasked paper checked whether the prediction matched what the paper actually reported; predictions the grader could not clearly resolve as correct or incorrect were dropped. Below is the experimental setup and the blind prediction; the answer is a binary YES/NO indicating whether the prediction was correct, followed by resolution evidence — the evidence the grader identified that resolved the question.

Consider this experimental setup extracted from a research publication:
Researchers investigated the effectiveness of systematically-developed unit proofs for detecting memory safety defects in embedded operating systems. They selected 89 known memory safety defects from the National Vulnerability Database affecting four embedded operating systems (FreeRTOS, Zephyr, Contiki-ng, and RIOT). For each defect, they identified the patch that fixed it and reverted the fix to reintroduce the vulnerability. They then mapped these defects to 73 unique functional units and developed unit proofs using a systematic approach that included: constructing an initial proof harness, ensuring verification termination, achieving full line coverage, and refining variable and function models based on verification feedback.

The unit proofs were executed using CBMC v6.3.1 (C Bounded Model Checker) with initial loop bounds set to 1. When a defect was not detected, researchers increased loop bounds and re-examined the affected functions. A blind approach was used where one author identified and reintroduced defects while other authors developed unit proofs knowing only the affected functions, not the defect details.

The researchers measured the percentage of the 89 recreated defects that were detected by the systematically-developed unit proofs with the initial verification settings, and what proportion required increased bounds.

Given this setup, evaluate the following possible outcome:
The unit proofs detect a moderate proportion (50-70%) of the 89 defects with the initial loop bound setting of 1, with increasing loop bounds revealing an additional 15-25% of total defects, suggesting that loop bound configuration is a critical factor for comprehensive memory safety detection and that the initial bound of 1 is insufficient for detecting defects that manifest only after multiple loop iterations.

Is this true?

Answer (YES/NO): NO